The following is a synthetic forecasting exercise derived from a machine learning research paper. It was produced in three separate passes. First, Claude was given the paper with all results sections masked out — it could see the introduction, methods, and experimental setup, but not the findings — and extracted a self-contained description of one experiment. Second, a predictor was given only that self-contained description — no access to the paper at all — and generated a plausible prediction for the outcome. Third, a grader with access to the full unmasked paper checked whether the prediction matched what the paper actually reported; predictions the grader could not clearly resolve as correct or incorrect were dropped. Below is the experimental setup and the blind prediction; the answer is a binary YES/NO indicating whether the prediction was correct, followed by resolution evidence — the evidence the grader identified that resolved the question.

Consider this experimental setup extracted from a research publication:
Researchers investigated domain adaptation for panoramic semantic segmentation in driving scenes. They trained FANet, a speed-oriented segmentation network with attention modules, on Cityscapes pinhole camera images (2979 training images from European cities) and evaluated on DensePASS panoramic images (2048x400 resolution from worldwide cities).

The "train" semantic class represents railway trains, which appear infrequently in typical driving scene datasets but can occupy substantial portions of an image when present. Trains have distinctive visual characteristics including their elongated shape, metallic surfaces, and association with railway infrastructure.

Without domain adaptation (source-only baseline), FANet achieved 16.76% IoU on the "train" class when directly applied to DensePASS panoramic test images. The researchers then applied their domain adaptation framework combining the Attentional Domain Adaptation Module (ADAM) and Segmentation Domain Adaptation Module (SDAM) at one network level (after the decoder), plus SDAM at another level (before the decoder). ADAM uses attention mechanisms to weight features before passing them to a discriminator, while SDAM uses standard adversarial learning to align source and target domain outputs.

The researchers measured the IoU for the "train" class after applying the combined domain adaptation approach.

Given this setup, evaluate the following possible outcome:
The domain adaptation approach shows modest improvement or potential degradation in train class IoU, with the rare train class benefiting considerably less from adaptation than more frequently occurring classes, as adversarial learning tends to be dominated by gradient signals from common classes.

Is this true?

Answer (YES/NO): NO